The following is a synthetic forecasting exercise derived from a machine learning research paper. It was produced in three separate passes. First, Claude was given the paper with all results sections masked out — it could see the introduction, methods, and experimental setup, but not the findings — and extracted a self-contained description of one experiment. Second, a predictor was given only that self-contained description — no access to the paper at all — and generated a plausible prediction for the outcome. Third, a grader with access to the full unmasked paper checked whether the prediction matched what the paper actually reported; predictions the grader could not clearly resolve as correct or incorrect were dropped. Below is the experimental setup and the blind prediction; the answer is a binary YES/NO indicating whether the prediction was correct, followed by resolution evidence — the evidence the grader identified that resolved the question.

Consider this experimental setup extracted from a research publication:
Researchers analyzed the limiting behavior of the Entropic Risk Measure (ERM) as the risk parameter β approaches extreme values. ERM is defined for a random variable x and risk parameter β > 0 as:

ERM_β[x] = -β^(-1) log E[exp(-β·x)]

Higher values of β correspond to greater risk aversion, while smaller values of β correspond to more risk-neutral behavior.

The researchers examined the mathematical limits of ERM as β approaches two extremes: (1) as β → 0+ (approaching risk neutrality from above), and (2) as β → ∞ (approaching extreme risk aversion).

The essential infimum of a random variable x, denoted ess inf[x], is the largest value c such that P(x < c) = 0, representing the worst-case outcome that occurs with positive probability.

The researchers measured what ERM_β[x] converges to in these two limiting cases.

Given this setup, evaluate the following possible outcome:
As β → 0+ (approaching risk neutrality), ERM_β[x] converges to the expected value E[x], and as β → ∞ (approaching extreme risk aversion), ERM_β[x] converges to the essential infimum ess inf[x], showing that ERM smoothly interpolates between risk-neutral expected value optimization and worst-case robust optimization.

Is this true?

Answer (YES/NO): YES